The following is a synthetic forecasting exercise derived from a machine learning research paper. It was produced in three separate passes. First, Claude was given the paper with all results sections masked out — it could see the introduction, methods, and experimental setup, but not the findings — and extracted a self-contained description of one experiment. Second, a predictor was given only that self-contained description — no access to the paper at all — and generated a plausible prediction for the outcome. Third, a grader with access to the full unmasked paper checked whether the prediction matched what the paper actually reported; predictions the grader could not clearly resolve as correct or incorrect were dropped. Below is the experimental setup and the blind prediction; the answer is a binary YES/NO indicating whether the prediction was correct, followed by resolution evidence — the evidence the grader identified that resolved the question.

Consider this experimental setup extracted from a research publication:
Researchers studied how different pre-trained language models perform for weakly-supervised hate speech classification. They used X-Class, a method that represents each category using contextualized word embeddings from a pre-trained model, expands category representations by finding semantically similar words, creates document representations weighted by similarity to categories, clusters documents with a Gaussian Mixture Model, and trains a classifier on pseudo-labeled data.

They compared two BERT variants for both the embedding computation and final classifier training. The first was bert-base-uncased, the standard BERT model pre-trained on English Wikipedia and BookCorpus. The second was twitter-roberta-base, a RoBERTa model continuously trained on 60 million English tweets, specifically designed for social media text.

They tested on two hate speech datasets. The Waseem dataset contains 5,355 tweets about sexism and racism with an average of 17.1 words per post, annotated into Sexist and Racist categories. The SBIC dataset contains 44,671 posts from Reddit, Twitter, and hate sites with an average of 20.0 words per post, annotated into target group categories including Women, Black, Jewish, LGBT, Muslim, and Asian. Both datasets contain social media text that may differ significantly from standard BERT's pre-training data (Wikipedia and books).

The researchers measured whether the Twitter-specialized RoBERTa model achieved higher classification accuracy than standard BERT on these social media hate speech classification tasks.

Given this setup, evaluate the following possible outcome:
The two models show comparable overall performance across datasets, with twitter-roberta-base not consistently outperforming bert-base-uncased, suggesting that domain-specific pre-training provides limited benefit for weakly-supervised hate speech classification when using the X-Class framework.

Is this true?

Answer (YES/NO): NO